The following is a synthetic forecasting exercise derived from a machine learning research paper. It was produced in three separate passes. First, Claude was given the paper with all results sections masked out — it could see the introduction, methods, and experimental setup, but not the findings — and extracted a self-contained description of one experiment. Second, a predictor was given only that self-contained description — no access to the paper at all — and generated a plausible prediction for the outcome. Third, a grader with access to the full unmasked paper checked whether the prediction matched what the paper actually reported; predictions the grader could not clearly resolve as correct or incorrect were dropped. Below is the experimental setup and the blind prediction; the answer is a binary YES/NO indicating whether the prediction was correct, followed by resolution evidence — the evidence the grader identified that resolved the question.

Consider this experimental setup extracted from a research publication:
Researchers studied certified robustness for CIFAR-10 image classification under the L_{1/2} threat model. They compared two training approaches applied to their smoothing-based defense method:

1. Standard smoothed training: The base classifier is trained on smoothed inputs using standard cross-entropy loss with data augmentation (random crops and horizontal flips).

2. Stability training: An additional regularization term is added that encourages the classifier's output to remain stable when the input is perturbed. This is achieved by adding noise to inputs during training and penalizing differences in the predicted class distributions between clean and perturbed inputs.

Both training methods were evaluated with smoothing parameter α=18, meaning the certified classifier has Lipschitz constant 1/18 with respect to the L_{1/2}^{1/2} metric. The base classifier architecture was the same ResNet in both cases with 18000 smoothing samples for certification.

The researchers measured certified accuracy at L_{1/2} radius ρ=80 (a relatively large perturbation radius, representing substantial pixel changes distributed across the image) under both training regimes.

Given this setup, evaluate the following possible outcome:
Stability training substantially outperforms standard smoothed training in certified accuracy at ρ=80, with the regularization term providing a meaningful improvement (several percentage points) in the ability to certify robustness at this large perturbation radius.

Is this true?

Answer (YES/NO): YES